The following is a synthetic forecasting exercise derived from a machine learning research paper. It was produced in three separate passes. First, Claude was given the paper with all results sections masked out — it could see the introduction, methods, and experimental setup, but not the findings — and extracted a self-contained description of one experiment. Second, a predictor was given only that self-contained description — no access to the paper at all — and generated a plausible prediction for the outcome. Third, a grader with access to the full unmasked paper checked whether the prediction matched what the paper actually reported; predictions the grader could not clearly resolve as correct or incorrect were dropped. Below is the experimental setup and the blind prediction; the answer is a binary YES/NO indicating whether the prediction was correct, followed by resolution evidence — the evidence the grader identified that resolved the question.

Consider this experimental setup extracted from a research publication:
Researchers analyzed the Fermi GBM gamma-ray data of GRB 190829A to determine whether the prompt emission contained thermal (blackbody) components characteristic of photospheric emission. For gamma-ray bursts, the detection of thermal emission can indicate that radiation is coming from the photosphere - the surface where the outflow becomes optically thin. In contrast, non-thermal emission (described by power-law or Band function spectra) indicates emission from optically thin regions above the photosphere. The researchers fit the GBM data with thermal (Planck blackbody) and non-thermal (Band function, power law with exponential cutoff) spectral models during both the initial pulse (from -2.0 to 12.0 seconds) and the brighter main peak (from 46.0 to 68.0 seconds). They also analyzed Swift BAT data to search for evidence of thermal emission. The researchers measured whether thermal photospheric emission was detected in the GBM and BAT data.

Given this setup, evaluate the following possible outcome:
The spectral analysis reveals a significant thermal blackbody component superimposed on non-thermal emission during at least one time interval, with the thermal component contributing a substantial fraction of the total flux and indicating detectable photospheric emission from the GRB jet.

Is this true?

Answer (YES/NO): NO